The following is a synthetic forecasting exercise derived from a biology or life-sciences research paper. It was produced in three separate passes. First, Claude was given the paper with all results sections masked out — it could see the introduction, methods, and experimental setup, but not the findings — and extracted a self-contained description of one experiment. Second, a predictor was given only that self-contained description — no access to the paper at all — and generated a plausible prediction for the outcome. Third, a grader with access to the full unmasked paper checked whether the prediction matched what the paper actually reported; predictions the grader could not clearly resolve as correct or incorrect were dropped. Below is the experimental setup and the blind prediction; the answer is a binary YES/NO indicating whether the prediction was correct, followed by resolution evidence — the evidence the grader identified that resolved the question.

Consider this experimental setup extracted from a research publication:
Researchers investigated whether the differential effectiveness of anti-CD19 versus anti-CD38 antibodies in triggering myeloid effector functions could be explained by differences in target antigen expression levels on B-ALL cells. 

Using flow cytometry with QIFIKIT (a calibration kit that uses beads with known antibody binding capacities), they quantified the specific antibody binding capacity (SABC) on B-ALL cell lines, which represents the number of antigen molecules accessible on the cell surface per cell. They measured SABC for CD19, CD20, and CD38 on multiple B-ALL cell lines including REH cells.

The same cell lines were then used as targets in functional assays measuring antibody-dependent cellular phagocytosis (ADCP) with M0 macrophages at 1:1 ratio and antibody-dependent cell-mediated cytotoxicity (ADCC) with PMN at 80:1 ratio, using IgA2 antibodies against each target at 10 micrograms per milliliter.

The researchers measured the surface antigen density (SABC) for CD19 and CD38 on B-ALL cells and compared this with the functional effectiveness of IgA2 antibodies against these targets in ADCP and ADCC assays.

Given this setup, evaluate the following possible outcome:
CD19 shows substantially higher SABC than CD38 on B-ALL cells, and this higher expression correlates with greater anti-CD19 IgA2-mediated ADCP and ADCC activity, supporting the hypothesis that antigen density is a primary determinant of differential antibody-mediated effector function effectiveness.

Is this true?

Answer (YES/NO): NO